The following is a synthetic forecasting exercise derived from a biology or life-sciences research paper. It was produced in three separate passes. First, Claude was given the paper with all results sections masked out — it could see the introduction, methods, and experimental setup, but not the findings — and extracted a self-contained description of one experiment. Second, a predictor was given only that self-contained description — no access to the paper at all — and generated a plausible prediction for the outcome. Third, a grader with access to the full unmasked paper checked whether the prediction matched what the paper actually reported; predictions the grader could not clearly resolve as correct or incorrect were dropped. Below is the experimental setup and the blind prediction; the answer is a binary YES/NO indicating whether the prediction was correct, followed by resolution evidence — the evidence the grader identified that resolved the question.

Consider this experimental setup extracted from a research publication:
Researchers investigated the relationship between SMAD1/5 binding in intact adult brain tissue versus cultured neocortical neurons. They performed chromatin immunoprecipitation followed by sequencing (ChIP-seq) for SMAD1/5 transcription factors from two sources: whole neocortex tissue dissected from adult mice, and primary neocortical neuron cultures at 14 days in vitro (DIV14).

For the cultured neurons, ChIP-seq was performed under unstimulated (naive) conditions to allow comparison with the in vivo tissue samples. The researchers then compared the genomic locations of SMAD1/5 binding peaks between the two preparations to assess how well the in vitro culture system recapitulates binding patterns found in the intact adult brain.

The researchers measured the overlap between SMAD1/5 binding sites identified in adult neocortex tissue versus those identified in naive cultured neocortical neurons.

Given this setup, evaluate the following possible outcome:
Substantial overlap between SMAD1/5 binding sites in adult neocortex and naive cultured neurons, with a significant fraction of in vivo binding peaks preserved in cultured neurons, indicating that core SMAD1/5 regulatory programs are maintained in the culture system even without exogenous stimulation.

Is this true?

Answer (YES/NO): YES